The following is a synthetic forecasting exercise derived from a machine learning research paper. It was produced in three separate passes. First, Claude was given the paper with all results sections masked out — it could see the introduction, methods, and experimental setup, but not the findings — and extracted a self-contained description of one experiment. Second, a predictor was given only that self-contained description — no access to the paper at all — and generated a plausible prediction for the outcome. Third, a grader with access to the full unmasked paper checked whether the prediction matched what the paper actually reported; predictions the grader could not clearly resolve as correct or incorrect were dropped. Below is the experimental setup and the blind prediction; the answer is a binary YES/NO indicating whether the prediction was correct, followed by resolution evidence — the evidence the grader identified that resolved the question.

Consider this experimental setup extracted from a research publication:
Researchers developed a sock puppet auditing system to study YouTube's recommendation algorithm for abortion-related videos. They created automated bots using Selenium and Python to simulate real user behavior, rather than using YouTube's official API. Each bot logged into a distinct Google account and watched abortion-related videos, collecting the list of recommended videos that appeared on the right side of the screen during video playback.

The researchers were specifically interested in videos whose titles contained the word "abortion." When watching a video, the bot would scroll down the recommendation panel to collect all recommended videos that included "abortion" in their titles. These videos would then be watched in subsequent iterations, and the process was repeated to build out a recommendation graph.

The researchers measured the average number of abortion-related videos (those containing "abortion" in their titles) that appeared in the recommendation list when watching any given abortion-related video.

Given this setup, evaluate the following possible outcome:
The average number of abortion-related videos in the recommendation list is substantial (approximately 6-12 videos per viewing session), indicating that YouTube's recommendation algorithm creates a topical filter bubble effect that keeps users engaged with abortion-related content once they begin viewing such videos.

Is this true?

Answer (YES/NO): YES